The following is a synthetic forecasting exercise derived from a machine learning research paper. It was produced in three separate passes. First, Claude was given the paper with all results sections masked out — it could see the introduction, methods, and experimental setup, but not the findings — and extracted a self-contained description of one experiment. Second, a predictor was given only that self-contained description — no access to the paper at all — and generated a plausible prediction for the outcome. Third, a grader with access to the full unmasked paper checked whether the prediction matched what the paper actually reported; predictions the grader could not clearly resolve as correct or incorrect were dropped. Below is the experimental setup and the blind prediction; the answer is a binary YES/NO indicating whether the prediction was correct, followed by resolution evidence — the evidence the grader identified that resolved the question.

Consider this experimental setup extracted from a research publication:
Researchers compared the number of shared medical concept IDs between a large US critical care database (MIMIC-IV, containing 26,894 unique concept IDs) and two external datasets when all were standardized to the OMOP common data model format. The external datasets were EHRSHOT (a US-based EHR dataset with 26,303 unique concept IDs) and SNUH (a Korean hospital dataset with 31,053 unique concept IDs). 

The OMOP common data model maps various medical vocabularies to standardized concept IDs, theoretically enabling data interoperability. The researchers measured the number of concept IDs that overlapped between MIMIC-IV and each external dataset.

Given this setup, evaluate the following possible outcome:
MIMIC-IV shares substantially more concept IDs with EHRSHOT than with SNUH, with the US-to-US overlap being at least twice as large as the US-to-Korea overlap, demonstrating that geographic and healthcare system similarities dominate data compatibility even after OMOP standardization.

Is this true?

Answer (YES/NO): NO